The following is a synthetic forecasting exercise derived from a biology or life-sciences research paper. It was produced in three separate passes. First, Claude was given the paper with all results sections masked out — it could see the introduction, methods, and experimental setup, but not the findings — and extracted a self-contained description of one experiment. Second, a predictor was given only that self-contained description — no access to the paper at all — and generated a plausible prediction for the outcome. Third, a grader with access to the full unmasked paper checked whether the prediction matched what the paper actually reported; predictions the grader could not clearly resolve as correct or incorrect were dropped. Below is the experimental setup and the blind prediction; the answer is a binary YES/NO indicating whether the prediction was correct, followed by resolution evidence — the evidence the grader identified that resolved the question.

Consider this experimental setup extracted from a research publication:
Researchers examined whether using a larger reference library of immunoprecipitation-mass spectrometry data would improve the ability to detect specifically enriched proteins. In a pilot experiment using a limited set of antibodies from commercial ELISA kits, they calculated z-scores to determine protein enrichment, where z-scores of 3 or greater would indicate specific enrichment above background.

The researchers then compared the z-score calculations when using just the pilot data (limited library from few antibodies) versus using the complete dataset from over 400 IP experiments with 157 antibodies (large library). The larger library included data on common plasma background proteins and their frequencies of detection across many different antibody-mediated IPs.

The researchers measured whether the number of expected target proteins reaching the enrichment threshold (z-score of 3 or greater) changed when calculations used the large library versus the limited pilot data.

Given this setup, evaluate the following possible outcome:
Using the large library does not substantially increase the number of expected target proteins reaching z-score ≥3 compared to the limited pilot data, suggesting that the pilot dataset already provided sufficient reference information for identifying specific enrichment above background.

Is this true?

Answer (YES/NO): NO